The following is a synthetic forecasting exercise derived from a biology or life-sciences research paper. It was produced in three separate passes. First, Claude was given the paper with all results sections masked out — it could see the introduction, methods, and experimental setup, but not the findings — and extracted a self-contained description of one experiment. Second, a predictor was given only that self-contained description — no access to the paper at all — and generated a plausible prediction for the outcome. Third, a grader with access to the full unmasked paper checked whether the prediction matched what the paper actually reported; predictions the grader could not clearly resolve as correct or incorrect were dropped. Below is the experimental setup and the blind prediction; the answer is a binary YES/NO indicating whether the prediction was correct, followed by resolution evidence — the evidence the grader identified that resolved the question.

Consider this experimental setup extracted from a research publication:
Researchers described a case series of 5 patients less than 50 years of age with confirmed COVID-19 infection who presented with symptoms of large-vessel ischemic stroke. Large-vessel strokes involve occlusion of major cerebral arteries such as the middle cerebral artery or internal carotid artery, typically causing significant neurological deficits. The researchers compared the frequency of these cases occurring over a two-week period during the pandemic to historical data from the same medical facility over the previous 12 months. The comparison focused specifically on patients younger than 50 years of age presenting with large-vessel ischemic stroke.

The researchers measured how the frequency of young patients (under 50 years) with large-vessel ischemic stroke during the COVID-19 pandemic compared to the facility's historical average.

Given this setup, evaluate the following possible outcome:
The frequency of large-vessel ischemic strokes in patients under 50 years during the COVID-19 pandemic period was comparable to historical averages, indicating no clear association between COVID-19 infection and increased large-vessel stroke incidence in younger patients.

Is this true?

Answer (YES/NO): NO